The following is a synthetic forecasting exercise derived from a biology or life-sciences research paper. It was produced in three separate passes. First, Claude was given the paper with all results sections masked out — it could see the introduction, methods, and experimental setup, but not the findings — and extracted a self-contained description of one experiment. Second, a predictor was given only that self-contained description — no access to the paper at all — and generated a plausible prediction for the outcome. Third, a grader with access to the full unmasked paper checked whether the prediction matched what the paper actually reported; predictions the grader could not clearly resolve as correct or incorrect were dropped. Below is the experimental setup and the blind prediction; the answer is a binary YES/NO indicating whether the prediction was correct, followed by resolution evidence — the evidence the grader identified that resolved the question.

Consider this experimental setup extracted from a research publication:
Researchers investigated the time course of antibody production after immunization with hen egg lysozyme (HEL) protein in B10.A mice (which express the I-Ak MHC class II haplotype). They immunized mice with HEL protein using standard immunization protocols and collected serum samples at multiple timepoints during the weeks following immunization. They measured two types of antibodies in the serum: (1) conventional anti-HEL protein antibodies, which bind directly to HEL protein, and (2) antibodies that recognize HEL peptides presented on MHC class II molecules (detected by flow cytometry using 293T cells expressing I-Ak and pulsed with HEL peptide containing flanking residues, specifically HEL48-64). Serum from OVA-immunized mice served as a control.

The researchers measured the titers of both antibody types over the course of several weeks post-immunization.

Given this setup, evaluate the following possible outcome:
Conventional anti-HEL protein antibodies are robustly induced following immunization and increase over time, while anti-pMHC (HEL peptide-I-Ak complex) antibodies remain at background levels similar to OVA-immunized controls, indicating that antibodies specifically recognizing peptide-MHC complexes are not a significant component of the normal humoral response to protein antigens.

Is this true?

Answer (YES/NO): NO